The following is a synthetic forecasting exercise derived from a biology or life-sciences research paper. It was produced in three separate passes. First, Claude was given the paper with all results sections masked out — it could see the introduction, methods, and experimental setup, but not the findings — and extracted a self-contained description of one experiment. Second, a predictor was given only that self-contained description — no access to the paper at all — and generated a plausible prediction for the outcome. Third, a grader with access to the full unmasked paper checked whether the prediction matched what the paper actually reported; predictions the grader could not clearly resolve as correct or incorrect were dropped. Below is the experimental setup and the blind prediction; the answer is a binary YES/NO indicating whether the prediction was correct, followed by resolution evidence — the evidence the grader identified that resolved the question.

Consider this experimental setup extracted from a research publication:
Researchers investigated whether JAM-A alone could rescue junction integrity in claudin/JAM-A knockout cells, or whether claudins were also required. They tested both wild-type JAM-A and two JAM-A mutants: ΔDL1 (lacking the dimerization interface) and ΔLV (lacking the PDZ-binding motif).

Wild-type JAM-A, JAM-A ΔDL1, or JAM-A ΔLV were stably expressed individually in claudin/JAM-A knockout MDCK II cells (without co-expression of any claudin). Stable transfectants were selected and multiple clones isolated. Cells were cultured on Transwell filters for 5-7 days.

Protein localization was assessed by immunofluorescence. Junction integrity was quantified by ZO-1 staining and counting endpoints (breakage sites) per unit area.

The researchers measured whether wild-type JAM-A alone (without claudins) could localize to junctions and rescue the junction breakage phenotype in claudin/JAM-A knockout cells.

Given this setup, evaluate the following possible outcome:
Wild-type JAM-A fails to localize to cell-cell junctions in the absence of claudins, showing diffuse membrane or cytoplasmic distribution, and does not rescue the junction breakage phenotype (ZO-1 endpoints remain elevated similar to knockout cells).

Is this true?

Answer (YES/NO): NO